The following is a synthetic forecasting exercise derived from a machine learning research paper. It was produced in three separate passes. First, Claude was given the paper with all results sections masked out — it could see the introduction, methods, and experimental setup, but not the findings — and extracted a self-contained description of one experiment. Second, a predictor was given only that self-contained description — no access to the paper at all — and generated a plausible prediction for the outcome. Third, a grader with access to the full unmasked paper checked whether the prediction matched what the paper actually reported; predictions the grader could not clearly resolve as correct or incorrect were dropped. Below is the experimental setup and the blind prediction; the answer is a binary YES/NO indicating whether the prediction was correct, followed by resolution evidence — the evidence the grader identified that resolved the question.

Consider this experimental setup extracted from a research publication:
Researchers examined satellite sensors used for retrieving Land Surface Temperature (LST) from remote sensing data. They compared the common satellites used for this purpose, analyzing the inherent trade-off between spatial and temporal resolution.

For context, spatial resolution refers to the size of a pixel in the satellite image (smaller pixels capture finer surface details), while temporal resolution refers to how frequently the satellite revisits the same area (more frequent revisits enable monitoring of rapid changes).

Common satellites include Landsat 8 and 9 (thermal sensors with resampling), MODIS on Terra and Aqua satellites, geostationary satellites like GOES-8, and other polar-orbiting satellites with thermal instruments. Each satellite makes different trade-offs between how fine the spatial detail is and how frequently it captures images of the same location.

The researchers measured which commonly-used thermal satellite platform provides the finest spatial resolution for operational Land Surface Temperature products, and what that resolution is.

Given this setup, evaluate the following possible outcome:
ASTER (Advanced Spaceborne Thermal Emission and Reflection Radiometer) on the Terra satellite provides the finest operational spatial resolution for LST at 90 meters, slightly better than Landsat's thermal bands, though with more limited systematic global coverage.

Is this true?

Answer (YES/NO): NO